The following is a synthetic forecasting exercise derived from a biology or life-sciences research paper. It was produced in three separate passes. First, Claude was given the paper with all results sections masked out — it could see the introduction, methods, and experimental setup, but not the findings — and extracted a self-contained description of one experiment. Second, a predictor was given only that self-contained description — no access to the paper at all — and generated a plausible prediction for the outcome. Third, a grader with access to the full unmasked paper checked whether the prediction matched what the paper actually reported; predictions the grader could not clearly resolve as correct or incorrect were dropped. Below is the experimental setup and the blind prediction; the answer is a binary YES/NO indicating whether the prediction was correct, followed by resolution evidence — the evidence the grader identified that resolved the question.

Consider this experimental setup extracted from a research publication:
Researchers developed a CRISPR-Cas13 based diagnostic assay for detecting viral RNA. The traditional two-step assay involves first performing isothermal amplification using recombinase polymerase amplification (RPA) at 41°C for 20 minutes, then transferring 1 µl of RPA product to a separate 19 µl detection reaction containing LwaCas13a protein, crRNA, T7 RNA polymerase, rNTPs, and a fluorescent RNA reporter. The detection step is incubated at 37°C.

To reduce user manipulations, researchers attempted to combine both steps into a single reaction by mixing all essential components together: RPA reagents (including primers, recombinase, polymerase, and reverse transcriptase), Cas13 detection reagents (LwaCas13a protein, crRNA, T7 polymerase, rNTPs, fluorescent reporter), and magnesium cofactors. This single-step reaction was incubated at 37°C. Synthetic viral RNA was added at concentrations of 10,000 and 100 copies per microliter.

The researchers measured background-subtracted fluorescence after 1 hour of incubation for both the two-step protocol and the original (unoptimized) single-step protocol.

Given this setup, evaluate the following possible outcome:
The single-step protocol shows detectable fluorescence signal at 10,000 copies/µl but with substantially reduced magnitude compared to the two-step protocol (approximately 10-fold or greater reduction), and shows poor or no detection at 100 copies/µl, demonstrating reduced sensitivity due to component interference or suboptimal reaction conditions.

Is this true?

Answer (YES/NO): NO